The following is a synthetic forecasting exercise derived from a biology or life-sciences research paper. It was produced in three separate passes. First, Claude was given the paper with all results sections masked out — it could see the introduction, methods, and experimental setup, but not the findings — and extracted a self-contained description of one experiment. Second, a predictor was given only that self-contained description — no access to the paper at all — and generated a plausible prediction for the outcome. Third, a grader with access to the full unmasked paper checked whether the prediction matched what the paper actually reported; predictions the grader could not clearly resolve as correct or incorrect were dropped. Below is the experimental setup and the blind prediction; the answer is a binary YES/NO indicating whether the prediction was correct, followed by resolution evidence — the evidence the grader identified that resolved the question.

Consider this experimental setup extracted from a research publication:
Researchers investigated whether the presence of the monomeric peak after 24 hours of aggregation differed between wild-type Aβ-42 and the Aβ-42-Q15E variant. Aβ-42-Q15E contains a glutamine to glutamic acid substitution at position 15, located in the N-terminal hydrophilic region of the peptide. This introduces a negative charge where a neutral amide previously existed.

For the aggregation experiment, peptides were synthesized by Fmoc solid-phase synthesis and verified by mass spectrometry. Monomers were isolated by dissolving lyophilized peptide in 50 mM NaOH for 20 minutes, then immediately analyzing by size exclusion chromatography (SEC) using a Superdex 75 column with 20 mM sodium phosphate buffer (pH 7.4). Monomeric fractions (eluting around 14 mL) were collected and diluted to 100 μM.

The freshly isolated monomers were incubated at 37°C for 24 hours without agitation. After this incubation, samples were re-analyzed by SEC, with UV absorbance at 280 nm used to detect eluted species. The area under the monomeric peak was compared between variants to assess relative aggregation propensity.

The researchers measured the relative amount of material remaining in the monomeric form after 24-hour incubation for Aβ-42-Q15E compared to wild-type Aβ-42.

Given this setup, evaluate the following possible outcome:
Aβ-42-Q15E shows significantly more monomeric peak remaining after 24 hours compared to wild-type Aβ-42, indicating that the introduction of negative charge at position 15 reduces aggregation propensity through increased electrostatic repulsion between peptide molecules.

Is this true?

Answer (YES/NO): YES